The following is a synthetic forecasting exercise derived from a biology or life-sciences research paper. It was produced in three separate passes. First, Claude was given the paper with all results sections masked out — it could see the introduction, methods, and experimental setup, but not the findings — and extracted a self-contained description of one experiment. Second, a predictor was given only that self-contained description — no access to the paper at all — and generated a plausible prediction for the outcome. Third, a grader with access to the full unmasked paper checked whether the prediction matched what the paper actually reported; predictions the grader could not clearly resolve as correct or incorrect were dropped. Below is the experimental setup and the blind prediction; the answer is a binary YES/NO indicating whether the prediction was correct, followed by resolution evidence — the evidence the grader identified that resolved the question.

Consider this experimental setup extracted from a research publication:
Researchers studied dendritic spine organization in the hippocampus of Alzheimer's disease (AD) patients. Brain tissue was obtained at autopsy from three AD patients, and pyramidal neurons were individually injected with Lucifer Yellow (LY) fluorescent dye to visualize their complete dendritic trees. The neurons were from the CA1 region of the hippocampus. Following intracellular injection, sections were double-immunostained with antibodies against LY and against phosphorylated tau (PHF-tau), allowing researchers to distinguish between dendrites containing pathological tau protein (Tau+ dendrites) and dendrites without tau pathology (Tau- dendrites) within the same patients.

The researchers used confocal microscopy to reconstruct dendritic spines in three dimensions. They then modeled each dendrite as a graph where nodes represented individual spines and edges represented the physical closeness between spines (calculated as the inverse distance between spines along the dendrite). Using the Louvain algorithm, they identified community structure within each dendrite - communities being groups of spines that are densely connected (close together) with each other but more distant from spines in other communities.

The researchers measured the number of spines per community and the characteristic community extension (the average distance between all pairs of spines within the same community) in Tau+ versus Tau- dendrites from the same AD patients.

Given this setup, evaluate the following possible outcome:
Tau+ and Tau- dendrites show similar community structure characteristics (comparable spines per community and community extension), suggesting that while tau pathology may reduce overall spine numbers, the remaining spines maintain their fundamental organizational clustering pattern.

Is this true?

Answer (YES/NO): NO